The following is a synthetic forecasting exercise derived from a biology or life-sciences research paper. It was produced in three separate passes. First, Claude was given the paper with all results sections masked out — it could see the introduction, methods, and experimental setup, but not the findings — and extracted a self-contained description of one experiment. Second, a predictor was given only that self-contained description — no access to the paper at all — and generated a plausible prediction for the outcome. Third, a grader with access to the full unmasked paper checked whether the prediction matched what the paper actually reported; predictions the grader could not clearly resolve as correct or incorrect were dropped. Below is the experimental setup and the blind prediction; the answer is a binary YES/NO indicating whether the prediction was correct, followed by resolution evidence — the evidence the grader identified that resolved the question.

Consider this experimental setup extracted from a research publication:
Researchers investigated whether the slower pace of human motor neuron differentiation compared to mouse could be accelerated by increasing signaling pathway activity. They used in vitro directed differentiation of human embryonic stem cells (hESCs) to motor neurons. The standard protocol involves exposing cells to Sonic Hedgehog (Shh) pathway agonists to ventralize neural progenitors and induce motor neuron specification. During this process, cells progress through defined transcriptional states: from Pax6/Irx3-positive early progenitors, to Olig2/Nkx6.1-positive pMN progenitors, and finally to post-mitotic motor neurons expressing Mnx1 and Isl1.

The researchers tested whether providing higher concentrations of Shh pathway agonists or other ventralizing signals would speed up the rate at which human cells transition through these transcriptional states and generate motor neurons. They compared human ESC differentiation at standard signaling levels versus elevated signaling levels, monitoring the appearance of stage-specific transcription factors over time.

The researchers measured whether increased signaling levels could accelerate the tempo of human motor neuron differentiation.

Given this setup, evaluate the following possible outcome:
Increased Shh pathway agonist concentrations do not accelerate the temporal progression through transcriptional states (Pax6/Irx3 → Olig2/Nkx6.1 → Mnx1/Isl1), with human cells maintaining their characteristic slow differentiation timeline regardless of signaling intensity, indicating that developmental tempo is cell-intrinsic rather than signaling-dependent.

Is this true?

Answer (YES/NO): YES